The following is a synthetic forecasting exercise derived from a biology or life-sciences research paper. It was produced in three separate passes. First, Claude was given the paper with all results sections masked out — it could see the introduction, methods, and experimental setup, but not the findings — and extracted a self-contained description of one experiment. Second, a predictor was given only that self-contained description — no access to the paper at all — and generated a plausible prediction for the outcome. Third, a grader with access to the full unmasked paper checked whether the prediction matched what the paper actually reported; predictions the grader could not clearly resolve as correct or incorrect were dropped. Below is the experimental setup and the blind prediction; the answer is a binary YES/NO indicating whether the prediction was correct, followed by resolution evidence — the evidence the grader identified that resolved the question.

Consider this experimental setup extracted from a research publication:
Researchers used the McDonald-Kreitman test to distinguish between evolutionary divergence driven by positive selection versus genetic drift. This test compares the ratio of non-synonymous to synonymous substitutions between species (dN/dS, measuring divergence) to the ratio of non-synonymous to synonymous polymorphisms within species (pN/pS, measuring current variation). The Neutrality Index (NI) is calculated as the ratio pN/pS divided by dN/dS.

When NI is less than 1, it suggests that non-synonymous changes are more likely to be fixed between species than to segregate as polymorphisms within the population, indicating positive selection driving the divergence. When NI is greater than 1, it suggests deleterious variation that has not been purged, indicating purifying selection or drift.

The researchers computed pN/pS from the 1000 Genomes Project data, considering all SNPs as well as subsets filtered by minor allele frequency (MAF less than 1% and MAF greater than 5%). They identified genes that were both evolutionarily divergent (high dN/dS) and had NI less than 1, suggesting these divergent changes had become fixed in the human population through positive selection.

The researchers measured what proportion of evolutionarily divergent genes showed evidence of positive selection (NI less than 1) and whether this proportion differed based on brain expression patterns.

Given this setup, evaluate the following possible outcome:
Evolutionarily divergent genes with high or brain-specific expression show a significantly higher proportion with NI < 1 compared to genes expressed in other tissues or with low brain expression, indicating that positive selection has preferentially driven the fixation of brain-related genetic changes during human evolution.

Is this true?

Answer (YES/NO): NO